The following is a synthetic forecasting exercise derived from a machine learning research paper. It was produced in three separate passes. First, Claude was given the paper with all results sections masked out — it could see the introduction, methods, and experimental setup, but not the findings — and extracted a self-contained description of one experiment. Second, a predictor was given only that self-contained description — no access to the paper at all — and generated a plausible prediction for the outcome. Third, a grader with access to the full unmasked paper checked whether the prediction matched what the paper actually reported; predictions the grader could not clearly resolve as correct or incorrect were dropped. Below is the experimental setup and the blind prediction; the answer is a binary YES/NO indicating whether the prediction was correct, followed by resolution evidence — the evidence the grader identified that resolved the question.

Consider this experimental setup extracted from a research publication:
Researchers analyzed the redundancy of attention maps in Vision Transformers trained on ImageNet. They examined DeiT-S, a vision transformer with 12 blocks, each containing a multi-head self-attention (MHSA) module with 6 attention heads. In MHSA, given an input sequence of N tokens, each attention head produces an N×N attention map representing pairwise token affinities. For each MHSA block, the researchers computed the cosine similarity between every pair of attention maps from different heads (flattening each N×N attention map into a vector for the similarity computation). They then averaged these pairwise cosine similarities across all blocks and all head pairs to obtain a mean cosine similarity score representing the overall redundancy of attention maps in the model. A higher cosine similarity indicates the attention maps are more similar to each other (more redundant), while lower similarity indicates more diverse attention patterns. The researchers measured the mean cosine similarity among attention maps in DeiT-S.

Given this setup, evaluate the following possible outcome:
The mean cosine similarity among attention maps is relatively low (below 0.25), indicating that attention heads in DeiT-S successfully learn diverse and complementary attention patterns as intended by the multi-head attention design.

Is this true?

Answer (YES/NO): NO